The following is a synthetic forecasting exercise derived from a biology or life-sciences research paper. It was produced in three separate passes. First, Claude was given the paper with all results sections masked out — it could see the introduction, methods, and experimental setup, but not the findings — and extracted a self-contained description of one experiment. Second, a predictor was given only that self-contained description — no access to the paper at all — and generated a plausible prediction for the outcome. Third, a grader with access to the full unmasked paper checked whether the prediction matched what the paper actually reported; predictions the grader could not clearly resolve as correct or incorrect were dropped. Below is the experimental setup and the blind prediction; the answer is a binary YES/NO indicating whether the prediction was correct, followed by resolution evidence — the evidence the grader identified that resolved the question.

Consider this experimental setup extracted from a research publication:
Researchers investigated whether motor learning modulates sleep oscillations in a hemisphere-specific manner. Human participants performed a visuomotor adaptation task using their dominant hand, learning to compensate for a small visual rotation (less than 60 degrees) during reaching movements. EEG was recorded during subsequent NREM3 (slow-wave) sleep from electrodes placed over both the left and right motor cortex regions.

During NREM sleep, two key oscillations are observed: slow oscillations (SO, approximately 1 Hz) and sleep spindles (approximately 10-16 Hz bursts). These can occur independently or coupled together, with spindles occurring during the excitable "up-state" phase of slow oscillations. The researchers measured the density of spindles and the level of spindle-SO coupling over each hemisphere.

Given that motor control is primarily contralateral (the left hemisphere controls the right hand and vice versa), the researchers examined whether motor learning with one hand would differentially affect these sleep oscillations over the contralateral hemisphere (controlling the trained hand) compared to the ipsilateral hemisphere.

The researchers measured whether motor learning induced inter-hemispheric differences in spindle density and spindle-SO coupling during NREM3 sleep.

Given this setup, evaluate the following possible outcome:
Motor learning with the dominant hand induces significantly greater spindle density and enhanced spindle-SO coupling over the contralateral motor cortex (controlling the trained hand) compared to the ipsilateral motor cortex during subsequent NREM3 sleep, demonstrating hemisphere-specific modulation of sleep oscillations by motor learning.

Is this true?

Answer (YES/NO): YES